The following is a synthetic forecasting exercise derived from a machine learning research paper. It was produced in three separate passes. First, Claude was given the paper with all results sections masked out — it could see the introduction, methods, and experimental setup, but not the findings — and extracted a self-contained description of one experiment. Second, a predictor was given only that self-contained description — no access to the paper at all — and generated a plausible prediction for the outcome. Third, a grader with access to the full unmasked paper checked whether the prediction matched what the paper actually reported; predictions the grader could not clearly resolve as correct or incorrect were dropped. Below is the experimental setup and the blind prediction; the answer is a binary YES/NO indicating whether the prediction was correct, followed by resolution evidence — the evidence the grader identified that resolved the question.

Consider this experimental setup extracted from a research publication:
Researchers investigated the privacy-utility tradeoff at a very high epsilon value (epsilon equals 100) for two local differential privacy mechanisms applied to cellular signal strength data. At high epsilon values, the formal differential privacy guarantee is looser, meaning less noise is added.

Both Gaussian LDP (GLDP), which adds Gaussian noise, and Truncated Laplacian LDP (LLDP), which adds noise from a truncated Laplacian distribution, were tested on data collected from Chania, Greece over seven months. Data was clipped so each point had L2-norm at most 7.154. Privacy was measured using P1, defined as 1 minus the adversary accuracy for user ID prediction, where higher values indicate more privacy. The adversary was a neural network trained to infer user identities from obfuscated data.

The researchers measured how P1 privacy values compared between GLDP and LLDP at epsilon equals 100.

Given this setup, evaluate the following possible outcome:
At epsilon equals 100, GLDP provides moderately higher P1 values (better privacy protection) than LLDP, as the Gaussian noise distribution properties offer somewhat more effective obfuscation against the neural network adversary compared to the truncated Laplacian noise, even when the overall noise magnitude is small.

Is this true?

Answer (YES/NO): NO